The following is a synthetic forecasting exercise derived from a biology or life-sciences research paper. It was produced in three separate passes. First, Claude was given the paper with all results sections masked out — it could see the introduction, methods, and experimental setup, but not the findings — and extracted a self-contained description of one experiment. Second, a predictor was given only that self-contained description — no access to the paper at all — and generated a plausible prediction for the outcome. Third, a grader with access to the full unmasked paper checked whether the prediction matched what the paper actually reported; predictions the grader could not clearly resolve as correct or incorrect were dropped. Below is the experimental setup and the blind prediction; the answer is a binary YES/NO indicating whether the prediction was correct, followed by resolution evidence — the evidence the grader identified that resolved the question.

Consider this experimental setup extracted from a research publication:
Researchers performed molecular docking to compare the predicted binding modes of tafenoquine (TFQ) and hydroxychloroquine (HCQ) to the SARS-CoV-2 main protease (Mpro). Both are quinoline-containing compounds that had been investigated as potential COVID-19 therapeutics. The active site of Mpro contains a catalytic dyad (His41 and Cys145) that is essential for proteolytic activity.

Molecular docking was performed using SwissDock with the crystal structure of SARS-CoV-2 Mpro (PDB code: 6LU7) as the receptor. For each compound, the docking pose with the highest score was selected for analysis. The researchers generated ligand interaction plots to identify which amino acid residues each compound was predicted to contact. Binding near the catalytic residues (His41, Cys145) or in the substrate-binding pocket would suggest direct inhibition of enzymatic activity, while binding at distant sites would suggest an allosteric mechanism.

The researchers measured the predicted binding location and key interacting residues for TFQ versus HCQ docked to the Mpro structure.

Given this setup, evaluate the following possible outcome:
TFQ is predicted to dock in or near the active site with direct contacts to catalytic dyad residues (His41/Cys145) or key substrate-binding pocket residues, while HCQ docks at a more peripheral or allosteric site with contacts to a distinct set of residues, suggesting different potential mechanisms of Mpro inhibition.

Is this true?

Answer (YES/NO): NO